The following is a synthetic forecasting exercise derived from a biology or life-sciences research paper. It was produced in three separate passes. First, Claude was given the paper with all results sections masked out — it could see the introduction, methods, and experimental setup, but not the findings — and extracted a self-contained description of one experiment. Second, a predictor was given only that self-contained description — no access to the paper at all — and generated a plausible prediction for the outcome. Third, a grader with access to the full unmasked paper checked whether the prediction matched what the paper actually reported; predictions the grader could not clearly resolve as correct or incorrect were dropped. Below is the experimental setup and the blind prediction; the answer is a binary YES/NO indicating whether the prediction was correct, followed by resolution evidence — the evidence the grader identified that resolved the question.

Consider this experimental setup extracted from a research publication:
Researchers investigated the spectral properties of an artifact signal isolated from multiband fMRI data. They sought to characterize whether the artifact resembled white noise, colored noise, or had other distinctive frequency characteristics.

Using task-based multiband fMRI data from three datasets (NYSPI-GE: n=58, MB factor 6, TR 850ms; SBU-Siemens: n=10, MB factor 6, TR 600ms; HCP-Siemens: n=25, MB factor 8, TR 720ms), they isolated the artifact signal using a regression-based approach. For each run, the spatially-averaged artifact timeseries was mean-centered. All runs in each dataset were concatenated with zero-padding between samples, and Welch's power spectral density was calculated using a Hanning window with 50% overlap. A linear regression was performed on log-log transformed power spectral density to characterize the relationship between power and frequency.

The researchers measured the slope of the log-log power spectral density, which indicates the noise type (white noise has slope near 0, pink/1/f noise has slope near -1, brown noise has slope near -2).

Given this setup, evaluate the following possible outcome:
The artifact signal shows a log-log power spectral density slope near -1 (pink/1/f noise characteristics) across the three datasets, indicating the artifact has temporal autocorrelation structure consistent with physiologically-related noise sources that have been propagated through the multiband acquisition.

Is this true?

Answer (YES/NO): YES